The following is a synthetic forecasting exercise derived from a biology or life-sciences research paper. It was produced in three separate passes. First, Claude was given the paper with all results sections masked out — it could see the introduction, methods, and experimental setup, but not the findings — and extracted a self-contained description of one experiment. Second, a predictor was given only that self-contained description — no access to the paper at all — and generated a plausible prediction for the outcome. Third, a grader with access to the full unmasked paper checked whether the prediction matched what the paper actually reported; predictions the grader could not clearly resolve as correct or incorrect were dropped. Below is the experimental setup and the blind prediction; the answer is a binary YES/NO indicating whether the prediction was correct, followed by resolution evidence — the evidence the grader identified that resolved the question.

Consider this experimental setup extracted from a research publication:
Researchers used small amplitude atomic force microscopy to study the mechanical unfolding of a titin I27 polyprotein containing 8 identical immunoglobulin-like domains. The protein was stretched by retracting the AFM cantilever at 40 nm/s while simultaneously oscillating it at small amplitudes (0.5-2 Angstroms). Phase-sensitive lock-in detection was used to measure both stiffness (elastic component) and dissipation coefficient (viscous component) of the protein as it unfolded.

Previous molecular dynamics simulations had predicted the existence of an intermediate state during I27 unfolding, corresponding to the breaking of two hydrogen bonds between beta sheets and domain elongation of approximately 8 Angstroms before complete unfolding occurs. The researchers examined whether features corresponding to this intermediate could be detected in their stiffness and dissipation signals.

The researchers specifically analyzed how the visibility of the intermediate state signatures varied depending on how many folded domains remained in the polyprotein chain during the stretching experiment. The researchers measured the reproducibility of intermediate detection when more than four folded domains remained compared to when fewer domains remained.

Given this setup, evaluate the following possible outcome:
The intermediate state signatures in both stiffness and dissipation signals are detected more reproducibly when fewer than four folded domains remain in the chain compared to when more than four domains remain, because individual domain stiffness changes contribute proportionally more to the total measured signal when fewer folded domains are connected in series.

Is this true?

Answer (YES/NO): NO